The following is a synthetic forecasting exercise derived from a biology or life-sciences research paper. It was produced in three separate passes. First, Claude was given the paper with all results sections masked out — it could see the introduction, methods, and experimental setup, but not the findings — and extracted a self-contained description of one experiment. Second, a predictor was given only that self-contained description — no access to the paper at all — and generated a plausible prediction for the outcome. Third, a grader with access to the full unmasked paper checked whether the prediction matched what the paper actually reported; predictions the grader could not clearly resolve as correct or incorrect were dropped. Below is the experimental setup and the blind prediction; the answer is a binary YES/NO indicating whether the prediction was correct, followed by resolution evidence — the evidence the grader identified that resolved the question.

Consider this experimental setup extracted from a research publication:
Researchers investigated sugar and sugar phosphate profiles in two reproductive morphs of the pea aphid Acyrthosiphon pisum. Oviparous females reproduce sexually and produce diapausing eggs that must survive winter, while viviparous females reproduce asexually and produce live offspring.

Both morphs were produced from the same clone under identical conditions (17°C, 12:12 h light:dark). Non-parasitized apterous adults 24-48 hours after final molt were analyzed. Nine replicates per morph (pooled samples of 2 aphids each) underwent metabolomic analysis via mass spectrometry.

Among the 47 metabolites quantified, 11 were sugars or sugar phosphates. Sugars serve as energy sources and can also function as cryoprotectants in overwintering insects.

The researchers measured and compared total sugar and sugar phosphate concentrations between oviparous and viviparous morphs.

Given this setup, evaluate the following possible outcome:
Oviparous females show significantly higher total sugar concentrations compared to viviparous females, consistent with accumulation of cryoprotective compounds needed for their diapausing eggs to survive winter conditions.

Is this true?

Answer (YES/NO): YES